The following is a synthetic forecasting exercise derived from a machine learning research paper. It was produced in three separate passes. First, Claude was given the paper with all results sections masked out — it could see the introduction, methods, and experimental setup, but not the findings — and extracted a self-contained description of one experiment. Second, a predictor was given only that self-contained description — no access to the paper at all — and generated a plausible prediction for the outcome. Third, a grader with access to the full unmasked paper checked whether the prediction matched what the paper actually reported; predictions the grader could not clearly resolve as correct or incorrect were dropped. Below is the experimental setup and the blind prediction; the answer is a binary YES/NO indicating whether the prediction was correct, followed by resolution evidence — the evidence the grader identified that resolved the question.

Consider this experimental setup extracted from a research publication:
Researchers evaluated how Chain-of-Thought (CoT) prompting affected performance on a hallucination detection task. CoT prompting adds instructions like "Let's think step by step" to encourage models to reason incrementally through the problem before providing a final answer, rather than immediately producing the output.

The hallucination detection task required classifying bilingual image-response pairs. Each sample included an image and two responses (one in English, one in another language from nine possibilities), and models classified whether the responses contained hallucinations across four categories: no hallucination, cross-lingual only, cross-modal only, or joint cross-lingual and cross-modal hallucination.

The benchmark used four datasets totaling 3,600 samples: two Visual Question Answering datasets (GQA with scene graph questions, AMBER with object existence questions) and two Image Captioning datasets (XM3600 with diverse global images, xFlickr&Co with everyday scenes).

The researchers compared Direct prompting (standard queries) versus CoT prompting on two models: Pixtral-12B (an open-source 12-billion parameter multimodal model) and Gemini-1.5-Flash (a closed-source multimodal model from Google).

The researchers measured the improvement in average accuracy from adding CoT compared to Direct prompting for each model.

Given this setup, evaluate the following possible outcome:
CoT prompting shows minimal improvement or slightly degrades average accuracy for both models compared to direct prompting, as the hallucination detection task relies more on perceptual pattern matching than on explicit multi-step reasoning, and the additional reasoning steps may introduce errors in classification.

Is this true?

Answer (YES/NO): NO